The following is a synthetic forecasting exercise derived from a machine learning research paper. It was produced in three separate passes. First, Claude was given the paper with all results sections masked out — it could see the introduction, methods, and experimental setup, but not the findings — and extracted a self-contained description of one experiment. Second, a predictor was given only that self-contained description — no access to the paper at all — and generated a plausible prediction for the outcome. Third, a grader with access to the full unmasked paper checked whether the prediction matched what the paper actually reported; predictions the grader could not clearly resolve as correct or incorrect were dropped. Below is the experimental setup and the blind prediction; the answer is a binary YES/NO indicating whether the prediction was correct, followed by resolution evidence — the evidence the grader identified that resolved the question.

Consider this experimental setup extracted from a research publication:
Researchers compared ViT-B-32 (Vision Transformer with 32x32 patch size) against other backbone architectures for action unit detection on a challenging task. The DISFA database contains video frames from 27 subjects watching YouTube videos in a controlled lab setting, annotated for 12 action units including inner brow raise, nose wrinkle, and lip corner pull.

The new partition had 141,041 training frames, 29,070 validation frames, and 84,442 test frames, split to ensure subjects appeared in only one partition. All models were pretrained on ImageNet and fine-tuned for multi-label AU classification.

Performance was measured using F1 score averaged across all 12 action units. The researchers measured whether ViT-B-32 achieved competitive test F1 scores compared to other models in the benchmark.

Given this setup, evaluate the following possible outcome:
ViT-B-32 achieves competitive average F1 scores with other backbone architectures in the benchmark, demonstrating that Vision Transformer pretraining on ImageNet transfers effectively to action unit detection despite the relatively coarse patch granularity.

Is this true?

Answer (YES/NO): NO